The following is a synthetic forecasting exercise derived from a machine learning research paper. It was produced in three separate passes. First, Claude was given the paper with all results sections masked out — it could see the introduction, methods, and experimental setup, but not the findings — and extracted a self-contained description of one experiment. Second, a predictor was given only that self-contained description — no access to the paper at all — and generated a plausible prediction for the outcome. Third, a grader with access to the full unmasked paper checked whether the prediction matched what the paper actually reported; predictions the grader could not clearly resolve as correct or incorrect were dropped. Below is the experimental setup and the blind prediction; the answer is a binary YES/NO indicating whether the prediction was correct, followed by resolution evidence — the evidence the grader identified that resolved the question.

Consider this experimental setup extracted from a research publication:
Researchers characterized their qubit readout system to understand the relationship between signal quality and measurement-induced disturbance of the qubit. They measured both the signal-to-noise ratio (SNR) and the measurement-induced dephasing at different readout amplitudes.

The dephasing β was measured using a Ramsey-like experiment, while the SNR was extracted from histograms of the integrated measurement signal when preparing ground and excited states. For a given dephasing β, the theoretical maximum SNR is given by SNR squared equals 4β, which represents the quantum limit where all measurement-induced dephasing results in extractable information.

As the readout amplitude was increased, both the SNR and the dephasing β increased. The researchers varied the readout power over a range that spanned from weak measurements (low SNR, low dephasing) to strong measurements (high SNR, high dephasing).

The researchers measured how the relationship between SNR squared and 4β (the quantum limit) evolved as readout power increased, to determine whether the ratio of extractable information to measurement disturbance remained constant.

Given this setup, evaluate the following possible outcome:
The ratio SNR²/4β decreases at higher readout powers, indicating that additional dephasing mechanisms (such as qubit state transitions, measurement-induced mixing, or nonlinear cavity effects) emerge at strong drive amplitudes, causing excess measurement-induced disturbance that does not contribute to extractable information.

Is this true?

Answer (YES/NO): NO